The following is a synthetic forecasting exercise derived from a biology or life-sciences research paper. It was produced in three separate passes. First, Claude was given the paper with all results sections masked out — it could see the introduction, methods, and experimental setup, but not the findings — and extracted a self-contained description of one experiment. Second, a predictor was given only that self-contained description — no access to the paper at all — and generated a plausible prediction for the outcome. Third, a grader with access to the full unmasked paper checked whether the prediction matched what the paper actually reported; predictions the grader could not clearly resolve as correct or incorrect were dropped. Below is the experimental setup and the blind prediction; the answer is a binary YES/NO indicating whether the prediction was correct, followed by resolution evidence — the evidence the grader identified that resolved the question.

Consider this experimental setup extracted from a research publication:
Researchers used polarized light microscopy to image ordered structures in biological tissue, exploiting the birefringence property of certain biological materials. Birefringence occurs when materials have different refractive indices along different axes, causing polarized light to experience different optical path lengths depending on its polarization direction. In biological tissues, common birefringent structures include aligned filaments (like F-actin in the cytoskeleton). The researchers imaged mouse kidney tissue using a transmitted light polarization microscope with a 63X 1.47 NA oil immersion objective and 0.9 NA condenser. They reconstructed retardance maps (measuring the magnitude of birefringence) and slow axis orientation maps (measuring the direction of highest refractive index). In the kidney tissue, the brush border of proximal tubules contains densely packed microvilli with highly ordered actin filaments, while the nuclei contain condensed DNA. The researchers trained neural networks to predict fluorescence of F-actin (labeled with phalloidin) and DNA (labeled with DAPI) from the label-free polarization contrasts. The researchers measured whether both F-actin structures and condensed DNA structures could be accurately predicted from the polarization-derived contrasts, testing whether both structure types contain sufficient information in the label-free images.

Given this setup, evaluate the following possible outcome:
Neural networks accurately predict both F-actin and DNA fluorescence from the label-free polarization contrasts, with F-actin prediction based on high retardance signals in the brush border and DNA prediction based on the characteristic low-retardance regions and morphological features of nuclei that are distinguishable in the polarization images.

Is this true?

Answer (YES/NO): NO